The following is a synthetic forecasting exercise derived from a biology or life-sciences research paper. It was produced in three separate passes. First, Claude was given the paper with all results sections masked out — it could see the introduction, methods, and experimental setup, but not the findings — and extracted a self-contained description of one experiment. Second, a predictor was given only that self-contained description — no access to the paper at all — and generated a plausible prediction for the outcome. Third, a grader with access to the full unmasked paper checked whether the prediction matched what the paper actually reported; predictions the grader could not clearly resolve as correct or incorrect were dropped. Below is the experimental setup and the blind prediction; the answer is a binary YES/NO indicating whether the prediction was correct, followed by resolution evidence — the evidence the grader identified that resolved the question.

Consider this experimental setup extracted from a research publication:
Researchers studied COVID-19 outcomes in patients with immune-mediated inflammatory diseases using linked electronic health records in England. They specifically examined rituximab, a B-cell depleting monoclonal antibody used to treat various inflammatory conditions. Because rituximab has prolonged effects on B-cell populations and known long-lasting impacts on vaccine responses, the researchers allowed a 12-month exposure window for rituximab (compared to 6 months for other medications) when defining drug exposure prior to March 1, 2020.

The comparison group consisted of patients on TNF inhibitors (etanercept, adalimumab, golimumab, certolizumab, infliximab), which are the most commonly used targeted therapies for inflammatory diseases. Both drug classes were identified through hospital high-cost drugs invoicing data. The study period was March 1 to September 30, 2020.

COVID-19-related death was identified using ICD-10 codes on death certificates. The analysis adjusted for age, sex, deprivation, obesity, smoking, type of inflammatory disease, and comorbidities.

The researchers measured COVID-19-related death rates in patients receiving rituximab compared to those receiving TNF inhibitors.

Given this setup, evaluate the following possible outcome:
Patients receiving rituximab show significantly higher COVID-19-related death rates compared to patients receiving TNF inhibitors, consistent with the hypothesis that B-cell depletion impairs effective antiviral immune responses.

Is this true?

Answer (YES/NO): YES